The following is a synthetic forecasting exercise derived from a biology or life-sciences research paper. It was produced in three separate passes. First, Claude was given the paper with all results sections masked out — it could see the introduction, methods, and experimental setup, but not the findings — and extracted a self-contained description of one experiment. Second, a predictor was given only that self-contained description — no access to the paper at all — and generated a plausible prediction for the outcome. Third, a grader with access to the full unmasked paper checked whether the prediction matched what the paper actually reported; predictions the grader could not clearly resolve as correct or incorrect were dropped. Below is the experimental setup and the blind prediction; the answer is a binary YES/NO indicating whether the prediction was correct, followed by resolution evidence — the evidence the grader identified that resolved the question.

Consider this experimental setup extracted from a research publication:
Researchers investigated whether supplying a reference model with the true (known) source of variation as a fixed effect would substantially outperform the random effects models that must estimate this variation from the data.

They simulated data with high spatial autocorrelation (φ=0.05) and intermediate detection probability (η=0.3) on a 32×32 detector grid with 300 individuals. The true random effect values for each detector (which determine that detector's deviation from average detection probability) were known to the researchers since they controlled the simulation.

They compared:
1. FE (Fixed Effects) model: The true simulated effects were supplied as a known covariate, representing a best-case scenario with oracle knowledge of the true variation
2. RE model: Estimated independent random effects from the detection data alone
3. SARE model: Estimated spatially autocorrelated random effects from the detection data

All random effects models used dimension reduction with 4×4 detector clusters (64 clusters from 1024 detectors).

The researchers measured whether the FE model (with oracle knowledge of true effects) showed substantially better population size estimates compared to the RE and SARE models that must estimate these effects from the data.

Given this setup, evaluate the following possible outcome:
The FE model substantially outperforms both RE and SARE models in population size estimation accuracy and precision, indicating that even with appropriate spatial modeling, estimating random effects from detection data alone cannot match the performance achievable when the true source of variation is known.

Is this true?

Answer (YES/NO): NO